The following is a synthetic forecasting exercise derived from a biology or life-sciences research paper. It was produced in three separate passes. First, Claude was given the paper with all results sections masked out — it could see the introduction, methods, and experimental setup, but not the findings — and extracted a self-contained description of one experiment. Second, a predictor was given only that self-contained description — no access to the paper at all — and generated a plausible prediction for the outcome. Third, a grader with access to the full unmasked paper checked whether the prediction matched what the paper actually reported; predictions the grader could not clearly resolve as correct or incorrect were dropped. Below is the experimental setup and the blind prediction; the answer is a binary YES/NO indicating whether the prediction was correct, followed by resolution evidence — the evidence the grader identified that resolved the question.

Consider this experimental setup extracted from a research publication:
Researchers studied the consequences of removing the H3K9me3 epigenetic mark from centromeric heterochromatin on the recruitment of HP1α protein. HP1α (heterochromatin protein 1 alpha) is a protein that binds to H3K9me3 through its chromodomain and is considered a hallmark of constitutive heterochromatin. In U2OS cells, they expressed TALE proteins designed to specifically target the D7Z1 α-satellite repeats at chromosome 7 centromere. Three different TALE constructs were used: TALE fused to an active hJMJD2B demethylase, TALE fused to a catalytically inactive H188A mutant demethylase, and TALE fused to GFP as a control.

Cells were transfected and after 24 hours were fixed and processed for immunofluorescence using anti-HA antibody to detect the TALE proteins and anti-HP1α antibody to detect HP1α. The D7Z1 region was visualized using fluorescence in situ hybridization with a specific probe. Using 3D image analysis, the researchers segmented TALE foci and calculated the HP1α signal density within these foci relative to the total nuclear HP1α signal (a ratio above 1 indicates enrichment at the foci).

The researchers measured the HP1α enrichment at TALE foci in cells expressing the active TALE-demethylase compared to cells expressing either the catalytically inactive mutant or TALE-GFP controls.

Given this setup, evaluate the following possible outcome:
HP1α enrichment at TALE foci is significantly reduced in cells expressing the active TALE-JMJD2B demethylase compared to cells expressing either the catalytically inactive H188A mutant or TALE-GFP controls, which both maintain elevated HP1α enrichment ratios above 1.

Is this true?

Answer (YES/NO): NO